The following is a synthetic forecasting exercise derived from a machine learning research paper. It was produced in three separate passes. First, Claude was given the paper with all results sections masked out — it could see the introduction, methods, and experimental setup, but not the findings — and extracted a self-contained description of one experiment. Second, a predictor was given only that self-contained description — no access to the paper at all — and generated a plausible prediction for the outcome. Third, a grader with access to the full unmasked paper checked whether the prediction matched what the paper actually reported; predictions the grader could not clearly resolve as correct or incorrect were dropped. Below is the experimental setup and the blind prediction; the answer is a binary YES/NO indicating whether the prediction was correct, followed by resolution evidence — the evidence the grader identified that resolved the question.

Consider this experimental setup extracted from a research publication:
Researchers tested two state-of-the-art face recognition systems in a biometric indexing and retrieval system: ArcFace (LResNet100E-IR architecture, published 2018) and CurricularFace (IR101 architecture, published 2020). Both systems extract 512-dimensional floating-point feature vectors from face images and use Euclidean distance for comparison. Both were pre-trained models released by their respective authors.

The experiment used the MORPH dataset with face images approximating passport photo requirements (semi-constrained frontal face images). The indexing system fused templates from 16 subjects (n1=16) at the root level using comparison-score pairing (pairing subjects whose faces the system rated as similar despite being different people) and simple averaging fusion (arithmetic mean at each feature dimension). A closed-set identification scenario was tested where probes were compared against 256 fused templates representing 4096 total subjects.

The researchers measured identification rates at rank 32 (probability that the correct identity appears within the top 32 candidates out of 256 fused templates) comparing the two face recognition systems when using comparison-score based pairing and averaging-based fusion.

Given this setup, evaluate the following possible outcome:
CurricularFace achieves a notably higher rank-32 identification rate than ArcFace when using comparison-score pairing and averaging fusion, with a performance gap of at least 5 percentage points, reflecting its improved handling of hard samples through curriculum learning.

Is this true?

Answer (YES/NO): NO